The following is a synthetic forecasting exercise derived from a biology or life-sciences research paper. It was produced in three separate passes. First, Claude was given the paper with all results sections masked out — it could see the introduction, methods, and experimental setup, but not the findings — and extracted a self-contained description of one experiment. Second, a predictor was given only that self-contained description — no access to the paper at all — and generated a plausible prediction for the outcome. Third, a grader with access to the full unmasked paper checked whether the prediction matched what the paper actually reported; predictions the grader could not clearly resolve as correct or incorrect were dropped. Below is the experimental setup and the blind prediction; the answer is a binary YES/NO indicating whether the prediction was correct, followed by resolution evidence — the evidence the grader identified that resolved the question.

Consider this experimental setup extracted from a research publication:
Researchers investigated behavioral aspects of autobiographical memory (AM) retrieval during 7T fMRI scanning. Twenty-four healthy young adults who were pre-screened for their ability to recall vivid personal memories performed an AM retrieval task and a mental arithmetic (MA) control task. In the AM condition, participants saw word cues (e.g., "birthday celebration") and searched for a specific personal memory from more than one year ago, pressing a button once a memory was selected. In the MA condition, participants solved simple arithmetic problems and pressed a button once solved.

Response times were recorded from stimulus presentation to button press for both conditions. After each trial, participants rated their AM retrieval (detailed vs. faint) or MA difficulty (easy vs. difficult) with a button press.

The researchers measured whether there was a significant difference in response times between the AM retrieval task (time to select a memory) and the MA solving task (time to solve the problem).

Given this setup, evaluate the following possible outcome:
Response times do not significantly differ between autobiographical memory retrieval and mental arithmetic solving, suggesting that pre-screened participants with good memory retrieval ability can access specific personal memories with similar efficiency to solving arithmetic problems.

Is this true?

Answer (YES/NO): YES